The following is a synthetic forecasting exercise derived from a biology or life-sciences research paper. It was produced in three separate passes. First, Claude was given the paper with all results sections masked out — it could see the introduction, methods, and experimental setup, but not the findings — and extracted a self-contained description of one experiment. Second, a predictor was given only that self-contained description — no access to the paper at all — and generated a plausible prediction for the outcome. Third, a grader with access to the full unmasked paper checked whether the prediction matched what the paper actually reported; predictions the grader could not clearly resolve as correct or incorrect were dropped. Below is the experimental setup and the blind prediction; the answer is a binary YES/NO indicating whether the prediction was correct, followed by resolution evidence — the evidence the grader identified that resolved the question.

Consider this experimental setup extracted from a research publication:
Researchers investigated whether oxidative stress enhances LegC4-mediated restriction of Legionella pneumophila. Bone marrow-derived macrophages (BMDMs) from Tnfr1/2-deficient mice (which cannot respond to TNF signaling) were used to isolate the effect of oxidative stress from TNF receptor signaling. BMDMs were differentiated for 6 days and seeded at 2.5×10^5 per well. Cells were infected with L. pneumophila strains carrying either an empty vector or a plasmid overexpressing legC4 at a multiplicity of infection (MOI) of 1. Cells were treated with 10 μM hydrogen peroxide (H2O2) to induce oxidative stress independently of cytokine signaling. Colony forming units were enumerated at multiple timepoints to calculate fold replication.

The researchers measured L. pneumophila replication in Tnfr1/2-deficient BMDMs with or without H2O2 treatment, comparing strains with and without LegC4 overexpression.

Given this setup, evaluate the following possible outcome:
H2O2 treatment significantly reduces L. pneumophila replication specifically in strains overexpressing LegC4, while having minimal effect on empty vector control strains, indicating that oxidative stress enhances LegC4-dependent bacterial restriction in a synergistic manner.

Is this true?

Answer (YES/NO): YES